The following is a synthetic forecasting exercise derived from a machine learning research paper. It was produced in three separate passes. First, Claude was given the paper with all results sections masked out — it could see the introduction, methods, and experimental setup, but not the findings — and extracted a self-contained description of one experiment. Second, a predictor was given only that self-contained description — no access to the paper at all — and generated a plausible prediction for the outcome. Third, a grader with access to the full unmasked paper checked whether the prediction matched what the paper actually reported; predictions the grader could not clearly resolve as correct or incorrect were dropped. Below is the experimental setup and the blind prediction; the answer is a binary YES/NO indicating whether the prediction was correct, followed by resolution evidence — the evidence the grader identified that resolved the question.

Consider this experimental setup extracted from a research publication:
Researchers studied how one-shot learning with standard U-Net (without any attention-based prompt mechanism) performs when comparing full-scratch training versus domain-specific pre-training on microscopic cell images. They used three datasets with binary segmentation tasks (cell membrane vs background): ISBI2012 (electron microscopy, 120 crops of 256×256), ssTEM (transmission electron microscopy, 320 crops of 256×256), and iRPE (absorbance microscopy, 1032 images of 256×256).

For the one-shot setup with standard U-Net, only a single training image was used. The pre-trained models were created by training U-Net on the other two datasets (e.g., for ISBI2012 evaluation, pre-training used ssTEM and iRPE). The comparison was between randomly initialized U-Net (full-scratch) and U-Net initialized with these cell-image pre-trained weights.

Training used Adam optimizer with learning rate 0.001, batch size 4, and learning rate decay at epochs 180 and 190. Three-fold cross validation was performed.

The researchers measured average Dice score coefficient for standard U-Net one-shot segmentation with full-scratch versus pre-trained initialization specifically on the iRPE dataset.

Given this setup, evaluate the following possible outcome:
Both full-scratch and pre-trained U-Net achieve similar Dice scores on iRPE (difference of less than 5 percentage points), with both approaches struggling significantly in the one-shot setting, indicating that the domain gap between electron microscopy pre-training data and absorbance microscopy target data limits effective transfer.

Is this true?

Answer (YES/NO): NO